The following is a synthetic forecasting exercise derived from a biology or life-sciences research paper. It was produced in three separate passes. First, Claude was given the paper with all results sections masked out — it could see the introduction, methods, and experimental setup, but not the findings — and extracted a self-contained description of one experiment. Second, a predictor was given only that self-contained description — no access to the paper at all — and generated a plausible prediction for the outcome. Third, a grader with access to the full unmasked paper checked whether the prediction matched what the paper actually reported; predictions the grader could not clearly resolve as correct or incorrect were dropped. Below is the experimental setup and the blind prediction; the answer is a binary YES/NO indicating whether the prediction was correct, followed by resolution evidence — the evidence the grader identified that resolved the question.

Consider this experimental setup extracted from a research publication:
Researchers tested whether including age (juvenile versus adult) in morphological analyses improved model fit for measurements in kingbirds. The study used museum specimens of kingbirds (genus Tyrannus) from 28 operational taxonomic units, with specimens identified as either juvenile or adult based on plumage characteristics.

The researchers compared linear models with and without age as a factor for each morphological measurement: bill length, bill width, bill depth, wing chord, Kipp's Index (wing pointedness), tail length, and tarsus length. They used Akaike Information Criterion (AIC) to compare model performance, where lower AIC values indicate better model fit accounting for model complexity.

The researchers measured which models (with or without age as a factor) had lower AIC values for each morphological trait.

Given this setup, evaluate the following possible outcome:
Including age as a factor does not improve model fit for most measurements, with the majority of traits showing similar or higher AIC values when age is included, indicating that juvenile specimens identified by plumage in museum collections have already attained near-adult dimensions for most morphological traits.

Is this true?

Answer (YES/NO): YES